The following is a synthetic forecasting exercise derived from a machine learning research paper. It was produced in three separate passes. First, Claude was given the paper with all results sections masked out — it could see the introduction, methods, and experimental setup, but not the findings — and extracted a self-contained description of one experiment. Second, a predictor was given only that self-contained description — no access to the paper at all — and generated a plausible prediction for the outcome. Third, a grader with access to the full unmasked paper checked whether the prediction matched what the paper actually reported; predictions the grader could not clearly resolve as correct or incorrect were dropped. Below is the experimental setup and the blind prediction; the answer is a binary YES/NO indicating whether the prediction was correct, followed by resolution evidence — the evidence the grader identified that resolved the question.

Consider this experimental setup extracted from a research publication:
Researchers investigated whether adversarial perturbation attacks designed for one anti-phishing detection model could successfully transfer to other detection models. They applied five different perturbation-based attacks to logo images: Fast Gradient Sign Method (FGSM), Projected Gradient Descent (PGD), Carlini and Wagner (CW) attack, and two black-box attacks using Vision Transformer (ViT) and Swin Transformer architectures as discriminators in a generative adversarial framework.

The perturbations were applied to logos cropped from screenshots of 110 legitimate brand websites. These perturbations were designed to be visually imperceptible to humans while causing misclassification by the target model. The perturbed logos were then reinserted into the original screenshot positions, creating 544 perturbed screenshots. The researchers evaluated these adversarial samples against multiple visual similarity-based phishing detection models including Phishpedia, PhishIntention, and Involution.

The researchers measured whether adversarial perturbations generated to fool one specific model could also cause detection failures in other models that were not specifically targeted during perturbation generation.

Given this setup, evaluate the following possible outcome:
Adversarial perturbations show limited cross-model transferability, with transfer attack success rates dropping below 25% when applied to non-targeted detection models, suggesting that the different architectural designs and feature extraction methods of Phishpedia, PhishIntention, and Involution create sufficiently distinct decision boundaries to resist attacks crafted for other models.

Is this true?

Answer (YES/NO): NO